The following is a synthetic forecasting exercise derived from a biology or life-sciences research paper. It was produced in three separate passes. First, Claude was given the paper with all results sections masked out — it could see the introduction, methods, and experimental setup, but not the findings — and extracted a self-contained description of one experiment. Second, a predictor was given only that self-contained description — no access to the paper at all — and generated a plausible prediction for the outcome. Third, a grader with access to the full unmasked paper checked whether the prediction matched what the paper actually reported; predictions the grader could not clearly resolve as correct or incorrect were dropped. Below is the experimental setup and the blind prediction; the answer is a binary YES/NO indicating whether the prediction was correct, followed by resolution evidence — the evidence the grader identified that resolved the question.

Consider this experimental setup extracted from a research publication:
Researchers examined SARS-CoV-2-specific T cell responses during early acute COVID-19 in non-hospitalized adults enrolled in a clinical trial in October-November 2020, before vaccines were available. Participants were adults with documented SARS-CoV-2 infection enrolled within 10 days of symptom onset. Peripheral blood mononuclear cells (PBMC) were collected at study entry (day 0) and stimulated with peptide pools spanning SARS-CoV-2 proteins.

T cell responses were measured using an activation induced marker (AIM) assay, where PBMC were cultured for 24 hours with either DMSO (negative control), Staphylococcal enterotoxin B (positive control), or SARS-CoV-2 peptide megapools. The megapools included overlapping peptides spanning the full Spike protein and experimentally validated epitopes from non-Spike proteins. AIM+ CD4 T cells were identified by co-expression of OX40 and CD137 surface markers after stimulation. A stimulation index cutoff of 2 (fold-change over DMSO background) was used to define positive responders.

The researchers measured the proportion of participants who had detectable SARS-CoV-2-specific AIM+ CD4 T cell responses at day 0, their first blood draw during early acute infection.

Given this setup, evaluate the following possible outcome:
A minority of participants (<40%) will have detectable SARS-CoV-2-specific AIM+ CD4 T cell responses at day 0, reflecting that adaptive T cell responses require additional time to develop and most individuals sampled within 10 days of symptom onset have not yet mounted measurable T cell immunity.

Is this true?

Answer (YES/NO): NO